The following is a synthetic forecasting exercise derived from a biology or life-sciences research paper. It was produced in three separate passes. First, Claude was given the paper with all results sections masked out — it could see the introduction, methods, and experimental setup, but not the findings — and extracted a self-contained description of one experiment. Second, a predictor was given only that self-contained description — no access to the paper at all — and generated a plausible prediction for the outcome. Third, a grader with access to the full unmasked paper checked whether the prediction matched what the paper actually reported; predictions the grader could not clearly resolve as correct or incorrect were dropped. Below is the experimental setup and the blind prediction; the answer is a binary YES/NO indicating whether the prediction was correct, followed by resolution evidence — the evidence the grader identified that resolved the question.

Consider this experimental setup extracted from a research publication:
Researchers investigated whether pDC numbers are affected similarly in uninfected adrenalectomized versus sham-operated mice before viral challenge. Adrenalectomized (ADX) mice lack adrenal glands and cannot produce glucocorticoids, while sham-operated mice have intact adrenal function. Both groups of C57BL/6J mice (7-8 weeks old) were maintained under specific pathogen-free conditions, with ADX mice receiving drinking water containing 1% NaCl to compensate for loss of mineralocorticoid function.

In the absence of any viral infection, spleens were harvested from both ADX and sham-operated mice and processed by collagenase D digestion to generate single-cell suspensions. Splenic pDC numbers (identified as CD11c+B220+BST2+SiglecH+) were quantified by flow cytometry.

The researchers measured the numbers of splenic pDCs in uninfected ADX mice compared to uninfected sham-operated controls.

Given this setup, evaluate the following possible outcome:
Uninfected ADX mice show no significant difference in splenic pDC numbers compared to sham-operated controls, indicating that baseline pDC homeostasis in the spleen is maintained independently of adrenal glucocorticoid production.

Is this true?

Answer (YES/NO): YES